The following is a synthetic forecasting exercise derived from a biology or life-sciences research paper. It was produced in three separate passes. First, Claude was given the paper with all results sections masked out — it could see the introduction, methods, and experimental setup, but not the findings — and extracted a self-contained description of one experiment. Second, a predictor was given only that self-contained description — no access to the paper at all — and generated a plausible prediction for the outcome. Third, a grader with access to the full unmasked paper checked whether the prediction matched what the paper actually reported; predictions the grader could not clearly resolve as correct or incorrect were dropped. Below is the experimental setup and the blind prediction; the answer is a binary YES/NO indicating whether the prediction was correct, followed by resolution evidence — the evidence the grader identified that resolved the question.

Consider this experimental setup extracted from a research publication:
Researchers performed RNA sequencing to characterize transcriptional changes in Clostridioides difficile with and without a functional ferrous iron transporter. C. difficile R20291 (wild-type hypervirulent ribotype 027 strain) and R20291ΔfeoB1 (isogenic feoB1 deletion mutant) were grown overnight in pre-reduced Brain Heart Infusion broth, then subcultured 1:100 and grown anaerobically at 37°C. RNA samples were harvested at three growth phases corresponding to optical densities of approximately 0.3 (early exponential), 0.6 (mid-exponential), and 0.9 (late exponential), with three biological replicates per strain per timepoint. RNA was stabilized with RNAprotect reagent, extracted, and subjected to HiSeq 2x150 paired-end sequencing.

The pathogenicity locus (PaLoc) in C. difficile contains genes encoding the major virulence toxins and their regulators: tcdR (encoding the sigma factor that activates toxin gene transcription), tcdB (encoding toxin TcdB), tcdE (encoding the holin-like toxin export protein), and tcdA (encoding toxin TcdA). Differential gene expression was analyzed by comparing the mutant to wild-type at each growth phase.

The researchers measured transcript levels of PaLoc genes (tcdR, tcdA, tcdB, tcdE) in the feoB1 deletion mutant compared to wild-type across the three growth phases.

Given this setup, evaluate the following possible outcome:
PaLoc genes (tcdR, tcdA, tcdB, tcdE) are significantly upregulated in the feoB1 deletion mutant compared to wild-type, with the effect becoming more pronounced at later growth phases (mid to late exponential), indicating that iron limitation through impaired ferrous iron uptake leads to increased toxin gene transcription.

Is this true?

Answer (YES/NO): NO